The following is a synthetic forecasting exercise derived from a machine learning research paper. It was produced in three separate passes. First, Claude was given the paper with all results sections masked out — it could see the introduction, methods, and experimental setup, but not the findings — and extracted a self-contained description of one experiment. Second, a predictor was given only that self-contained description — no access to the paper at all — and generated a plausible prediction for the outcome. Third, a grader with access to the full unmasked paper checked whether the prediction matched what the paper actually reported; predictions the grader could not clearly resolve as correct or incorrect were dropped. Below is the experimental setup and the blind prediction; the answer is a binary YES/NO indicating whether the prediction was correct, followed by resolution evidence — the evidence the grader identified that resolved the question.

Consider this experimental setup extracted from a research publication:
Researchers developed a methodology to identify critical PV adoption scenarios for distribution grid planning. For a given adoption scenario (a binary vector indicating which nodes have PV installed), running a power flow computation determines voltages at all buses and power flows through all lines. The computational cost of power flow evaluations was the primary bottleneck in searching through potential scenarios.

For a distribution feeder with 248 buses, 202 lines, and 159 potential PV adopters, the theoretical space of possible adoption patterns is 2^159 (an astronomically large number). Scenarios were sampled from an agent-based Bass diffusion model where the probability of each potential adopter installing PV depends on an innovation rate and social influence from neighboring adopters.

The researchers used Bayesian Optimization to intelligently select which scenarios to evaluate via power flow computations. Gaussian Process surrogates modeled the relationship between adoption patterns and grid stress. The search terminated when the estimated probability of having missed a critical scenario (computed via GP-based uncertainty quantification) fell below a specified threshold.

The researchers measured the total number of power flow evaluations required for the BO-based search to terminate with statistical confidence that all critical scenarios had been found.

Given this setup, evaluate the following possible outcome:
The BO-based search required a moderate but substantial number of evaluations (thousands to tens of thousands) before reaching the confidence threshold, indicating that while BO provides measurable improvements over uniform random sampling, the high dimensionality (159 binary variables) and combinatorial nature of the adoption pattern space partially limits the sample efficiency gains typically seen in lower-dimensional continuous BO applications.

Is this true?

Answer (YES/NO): NO